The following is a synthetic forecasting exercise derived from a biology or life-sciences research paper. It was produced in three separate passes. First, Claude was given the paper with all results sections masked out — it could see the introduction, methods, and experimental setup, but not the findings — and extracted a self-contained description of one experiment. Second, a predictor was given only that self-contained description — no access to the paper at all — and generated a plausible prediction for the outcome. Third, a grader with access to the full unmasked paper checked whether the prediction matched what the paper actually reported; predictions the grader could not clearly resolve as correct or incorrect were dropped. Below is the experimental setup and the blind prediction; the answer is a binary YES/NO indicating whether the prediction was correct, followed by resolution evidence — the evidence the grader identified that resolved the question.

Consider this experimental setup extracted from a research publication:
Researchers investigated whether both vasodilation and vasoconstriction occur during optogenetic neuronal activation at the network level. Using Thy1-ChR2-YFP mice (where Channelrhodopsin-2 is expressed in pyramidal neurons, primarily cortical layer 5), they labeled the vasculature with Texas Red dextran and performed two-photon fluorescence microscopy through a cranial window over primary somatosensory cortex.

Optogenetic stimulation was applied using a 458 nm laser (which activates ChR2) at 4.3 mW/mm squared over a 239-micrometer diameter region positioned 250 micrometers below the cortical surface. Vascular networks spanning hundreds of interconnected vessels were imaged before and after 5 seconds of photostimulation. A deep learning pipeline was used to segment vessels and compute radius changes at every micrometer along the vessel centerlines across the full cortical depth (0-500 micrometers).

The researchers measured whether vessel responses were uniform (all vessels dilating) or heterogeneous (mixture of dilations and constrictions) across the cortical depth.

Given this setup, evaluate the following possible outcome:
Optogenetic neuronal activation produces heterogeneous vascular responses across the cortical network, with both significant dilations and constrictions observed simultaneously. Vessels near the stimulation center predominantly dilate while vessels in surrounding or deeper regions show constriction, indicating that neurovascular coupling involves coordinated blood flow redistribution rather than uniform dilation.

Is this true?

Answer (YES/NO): NO